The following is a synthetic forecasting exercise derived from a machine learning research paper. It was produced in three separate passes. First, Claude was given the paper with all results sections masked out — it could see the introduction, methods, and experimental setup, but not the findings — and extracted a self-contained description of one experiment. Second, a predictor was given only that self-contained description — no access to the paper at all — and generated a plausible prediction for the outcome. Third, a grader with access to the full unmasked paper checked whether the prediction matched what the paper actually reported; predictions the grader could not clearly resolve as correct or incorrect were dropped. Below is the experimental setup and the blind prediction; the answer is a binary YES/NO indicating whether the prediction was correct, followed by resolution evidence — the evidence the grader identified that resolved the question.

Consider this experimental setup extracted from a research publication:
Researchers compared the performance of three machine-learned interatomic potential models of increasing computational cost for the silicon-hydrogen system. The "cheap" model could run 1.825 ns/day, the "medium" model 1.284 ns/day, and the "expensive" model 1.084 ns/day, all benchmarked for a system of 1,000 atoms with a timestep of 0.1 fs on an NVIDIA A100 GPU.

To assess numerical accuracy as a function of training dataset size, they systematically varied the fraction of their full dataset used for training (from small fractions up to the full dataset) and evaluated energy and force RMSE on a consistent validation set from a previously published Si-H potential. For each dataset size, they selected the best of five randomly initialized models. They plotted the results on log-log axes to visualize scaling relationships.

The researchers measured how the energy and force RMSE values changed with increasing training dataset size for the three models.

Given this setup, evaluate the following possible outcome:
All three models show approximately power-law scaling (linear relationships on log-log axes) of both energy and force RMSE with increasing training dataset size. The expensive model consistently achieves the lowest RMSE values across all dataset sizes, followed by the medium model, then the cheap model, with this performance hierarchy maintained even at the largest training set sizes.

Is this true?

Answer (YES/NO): NO